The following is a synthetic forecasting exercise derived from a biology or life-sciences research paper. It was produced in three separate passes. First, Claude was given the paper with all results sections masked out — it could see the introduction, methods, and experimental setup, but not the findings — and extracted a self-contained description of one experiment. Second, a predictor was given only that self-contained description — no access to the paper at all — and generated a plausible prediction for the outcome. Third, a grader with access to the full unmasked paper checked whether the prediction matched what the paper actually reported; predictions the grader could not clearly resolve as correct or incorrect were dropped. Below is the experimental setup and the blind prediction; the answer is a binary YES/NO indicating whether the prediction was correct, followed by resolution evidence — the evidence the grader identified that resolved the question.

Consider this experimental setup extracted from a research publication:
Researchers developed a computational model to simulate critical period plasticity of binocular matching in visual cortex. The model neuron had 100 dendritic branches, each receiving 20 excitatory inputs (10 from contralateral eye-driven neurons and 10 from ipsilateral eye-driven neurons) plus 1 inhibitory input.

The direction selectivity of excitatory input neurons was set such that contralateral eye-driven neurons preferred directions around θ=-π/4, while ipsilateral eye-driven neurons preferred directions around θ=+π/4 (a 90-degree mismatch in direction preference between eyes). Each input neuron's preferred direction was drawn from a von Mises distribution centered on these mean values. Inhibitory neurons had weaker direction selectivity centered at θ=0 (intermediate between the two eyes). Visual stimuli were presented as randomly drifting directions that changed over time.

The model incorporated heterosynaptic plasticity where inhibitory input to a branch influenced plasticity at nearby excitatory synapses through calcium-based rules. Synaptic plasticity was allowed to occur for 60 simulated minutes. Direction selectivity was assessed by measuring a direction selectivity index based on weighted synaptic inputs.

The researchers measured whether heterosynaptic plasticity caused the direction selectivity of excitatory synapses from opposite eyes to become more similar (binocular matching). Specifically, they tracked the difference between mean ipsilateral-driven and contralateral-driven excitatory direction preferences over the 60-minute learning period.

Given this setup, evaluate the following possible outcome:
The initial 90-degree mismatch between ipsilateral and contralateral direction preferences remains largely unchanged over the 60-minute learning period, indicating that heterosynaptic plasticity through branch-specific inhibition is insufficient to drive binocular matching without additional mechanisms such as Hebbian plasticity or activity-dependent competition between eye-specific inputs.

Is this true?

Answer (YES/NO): NO